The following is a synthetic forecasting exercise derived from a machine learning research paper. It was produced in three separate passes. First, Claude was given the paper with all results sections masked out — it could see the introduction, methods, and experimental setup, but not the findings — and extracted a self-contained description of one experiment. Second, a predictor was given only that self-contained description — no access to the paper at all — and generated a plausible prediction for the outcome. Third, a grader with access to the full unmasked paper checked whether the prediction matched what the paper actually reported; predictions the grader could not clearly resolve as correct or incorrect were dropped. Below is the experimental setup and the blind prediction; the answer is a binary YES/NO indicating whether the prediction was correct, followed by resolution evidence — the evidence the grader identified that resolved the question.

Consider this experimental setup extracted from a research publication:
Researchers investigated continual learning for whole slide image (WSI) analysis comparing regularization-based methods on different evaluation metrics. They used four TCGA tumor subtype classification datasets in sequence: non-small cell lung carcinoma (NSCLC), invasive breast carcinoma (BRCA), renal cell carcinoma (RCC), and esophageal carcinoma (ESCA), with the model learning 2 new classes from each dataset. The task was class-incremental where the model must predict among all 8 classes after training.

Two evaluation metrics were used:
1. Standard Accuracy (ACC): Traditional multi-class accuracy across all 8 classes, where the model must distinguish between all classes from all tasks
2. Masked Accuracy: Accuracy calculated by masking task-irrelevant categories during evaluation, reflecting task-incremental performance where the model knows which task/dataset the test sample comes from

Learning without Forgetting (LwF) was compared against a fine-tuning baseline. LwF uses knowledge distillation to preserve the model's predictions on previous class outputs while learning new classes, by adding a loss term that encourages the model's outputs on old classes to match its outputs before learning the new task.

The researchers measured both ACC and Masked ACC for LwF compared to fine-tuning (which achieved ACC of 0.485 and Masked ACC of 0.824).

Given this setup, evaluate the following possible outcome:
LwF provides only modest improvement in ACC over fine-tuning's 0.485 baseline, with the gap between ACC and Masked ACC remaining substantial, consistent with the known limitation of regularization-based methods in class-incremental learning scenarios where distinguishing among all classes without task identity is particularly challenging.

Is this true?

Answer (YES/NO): NO